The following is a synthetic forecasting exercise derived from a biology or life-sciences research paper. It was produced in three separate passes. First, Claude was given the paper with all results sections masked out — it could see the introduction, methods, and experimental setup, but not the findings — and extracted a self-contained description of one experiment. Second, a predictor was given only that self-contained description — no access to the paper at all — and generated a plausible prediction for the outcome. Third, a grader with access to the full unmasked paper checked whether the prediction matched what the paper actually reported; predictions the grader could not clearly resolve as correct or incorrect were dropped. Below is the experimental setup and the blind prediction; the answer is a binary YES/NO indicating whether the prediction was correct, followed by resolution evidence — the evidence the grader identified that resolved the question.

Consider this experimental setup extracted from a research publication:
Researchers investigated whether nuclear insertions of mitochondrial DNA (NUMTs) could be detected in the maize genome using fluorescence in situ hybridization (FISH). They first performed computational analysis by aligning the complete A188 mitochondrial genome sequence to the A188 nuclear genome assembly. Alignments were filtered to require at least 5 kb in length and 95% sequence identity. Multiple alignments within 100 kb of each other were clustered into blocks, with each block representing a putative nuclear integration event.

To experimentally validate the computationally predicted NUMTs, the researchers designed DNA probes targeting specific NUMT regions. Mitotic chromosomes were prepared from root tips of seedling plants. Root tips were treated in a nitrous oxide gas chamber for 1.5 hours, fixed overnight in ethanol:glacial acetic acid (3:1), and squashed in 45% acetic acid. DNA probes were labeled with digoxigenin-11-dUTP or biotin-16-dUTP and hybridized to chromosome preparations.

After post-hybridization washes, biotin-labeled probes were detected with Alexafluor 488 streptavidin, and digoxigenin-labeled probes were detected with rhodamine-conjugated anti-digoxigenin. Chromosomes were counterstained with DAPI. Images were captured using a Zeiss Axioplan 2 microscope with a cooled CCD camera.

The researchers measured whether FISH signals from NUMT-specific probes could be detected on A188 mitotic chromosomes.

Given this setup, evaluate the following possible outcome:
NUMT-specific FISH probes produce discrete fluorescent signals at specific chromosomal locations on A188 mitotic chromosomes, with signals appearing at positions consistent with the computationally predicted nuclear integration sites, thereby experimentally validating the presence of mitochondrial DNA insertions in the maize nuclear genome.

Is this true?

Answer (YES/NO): YES